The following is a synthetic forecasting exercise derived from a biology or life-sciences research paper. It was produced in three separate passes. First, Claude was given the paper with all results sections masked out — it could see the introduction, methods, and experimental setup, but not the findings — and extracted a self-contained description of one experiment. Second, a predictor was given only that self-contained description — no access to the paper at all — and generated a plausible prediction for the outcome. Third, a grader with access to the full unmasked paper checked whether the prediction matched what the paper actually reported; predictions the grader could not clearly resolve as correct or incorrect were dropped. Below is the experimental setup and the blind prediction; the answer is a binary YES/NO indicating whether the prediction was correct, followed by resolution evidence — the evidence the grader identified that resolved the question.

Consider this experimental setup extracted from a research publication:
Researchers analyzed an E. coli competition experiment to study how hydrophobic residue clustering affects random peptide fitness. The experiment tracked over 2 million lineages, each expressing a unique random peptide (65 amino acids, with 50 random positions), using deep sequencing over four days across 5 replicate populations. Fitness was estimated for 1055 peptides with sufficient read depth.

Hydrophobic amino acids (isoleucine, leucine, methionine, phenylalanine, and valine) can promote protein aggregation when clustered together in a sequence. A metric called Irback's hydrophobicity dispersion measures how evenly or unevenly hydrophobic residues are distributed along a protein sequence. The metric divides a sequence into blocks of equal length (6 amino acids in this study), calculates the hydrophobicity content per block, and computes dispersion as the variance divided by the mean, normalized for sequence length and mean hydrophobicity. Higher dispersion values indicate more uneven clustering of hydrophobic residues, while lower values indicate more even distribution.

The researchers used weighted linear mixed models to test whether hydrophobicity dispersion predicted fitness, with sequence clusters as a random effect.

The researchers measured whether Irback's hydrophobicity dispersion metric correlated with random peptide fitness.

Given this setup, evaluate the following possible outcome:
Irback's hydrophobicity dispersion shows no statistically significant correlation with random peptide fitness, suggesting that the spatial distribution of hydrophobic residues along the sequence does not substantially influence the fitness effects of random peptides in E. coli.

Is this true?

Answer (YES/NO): NO